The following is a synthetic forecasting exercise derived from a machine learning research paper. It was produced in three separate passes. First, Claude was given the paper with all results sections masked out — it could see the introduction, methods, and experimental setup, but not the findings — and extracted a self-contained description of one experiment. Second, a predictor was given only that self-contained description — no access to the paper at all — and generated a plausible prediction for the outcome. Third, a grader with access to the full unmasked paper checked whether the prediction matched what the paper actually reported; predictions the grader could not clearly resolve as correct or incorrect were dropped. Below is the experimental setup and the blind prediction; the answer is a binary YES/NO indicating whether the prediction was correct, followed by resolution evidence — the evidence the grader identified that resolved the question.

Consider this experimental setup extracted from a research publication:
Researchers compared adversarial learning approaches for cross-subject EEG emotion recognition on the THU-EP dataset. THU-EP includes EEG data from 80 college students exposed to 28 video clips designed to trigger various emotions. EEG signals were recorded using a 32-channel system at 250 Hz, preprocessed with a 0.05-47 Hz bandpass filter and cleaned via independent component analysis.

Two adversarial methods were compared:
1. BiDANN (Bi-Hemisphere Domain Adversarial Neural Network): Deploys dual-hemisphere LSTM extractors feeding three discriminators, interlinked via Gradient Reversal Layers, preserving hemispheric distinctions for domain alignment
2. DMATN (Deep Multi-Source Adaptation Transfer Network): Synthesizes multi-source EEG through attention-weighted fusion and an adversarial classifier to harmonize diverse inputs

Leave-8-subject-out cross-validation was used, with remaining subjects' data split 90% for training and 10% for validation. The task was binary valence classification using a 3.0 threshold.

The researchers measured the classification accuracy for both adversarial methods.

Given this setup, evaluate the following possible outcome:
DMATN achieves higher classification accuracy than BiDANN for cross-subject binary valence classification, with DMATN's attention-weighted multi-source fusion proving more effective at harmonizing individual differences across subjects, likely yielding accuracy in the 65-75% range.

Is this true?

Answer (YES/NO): NO